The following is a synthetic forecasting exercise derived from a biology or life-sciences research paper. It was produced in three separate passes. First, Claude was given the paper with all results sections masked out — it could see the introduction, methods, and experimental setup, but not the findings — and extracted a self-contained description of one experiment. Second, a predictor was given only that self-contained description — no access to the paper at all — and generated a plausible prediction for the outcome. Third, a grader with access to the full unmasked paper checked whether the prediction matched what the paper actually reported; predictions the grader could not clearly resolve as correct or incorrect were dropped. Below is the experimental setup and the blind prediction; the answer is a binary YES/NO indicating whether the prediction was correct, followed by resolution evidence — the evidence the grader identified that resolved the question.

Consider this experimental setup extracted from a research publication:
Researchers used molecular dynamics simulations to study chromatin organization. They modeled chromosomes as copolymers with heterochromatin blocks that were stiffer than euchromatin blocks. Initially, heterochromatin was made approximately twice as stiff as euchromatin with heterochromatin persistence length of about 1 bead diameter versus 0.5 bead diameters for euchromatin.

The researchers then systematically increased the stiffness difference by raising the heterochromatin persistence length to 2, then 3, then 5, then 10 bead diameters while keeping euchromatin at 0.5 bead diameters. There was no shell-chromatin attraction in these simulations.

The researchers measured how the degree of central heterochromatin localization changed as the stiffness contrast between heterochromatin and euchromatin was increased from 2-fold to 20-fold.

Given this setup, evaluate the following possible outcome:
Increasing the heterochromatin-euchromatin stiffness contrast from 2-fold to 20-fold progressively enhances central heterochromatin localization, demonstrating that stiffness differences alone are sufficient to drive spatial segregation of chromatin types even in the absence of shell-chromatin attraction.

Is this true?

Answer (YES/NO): NO